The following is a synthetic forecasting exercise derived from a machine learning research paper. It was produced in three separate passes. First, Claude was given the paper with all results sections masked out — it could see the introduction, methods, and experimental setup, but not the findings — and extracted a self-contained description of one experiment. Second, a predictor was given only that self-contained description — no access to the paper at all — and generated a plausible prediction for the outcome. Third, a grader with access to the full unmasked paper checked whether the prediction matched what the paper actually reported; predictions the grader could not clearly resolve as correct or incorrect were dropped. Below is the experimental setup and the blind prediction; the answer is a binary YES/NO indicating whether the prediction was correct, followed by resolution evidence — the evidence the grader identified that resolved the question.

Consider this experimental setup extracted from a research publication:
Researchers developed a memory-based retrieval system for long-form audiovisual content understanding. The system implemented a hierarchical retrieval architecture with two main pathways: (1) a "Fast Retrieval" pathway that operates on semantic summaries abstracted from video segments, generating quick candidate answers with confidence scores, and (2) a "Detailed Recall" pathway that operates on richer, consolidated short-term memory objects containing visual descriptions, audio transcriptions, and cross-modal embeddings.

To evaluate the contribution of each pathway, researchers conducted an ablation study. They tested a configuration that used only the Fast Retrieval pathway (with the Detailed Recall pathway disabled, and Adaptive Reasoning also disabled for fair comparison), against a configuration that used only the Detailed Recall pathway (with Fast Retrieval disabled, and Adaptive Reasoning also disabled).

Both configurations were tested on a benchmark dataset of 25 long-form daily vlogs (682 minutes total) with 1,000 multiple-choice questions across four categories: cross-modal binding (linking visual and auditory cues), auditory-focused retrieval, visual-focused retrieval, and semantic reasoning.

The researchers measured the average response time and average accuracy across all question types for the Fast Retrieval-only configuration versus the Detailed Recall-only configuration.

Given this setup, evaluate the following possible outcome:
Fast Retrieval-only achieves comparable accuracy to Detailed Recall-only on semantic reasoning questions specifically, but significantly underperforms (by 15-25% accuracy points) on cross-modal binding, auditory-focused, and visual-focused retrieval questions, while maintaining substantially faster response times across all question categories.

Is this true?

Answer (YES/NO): NO